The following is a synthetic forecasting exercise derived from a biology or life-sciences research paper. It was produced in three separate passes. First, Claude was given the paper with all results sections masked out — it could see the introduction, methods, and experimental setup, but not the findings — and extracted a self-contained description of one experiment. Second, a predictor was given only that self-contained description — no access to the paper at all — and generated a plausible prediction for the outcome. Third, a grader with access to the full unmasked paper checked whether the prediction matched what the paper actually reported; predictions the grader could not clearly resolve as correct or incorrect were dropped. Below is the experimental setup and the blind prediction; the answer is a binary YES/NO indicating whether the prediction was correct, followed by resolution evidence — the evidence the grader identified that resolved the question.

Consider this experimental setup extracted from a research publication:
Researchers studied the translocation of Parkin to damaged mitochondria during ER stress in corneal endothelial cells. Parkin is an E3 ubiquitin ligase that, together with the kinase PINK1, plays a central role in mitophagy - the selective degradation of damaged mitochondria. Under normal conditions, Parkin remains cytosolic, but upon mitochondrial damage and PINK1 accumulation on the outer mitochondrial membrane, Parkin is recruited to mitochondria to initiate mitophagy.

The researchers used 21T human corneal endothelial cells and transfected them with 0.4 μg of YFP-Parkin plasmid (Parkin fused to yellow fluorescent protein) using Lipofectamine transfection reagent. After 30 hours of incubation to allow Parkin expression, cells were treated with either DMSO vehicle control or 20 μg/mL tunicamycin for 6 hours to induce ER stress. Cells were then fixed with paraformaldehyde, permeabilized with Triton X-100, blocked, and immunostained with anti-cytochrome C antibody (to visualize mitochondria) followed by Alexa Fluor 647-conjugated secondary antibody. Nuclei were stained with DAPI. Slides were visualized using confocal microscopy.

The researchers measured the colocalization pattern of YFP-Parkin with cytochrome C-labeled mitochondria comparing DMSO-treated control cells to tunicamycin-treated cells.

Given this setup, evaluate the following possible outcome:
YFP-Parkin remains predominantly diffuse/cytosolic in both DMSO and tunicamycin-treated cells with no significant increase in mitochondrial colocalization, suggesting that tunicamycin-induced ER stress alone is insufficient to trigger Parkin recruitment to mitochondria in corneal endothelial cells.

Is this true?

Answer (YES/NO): NO